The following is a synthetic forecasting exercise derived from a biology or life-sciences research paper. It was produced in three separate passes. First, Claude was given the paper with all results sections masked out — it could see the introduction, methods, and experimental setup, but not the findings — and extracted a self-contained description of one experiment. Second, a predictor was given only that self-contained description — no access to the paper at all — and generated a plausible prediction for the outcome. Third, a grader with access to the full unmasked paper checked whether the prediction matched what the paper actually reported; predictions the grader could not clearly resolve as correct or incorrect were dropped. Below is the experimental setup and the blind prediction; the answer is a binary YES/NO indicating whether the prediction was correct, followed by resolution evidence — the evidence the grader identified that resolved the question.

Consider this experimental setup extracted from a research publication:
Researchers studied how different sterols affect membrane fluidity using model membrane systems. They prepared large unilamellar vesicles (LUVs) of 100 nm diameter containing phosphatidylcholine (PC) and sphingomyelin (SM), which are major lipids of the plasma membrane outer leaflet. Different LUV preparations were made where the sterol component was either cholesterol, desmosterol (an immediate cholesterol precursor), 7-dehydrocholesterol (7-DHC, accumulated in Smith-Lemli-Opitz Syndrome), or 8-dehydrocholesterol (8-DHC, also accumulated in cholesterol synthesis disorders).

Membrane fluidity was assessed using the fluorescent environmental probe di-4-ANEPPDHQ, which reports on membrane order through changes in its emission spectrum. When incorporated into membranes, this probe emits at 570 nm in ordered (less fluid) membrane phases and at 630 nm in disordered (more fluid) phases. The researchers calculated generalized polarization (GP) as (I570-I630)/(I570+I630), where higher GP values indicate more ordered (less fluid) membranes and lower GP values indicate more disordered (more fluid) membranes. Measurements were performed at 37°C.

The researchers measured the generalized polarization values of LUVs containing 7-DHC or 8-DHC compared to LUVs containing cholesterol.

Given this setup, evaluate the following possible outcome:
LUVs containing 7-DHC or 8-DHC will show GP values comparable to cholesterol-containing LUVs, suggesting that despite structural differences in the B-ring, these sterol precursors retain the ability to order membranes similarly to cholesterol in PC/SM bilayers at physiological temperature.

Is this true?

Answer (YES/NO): NO